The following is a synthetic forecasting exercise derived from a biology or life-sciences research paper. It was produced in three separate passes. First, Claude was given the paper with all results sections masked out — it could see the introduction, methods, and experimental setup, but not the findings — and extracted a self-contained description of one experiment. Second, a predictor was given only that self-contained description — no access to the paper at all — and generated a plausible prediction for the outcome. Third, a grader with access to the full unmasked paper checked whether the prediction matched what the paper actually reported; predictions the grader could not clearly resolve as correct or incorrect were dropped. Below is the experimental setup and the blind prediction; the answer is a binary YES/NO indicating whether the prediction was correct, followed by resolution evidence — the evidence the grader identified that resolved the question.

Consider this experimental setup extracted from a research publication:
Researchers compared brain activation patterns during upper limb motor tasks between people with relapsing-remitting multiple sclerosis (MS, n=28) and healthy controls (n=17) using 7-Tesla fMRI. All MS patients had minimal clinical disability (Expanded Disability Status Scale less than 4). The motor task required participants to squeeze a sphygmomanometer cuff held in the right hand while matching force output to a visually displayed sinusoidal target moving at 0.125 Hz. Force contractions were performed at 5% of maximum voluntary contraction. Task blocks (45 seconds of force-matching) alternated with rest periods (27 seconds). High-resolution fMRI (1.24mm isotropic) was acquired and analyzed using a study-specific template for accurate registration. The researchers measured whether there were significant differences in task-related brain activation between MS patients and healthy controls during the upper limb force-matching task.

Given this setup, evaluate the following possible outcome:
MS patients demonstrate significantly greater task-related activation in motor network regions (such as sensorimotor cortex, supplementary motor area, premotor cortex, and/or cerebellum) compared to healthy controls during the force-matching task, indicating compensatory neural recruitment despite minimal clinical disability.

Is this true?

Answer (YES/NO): NO